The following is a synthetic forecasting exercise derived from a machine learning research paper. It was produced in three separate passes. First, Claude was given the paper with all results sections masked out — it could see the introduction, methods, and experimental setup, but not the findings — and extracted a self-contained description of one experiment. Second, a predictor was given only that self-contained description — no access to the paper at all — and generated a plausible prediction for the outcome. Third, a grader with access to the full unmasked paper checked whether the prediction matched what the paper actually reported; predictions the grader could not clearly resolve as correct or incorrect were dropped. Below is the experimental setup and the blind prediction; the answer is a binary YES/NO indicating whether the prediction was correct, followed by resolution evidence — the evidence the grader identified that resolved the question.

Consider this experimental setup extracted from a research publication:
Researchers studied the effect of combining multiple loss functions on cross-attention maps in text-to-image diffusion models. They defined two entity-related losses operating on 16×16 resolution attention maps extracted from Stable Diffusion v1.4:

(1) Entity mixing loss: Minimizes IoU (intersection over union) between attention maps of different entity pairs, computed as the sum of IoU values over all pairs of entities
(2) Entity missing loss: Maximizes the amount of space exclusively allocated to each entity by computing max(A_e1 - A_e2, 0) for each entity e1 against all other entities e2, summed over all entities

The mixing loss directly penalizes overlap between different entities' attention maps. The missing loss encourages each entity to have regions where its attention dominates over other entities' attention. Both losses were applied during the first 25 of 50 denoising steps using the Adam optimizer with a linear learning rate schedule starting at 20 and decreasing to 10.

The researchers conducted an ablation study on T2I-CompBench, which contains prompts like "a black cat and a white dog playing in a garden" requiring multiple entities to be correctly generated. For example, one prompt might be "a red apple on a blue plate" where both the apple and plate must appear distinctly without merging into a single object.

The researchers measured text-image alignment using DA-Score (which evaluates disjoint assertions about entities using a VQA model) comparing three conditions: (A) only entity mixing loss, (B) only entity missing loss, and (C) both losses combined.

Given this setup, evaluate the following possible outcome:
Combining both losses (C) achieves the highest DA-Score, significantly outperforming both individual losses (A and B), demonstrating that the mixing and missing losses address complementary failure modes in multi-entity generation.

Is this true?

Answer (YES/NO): NO